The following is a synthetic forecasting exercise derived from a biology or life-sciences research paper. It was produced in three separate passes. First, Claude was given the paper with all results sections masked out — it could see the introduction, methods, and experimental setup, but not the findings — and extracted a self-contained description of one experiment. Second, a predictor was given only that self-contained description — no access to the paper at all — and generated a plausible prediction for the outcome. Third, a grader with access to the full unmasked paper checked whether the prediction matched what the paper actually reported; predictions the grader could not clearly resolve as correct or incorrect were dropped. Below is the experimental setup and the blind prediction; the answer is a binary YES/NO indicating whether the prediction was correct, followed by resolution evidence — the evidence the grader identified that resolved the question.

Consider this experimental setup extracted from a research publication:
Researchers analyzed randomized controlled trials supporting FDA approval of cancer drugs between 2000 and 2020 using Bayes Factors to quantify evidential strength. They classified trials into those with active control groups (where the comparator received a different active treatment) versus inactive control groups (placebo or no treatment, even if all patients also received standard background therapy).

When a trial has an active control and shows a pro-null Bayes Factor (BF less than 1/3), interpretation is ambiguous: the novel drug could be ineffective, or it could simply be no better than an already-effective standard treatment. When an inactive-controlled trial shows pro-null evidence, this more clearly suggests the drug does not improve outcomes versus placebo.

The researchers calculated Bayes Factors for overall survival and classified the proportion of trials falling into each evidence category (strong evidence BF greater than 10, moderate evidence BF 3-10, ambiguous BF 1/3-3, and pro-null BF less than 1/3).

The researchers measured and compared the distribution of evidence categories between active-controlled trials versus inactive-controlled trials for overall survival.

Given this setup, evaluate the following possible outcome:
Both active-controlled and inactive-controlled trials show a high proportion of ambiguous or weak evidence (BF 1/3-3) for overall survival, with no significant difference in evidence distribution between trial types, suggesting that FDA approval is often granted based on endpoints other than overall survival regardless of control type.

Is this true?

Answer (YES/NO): NO